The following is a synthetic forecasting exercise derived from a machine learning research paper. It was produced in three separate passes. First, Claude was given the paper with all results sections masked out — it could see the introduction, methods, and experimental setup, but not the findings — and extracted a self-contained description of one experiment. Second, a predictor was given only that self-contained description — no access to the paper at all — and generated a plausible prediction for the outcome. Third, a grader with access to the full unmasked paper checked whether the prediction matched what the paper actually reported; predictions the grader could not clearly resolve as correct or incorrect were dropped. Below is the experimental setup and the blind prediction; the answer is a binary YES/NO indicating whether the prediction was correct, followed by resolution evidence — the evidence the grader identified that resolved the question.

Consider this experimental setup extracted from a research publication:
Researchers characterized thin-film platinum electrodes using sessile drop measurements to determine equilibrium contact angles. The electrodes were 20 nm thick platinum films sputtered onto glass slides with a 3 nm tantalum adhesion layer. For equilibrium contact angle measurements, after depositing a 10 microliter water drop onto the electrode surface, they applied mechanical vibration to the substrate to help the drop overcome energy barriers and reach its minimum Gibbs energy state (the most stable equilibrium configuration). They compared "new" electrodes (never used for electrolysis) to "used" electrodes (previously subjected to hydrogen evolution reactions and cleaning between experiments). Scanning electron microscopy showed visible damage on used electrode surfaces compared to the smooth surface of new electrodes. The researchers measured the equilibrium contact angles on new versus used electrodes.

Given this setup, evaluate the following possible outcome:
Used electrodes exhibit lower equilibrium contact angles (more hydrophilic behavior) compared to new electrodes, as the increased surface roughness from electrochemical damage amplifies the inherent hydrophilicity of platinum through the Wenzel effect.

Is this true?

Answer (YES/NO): NO